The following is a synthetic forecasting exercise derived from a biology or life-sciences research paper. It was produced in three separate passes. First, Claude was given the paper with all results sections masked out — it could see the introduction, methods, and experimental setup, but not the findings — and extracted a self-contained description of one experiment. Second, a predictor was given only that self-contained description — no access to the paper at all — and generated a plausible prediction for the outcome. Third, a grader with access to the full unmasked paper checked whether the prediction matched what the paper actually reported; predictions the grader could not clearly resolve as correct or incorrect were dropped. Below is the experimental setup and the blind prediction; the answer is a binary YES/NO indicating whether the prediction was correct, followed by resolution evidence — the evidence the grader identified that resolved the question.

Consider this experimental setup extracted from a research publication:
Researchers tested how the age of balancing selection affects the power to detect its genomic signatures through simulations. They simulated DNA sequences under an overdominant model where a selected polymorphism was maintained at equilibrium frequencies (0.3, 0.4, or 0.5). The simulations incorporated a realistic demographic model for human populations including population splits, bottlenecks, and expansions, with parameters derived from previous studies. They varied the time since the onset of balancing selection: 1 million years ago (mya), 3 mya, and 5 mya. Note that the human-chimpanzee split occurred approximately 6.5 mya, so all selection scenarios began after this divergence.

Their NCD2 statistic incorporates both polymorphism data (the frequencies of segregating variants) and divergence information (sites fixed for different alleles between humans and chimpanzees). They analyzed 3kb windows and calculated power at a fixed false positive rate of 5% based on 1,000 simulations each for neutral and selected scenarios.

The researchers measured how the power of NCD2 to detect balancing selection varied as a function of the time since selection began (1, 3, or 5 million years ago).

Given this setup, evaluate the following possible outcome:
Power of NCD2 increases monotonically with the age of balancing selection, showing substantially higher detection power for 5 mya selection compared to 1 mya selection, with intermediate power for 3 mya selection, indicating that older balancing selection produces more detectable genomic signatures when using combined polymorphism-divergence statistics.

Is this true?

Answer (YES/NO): YES